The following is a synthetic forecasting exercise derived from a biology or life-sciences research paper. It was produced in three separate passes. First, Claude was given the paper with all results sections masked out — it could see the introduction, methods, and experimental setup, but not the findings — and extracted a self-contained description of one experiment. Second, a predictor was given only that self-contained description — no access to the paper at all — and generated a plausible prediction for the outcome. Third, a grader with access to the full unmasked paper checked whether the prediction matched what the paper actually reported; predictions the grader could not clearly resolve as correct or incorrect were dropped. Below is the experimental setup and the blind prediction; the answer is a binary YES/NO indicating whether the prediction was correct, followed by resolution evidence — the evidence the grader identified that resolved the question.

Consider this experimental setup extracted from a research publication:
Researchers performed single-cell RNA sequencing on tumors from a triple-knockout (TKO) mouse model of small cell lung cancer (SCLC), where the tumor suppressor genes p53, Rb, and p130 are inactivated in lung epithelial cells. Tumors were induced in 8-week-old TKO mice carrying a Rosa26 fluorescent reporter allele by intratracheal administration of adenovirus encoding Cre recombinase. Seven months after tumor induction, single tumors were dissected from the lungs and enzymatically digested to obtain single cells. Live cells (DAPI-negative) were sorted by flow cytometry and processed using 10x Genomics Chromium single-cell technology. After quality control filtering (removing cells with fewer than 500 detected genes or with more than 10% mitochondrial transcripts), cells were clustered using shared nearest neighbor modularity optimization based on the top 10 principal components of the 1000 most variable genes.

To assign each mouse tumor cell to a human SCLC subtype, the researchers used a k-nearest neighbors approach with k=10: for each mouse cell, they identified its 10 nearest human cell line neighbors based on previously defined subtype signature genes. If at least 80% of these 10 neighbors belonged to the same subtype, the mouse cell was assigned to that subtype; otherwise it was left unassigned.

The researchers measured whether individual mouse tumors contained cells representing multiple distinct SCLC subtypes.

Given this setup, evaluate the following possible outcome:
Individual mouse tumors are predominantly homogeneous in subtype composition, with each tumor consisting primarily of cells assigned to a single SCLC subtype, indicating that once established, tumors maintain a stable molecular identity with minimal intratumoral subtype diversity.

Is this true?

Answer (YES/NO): NO